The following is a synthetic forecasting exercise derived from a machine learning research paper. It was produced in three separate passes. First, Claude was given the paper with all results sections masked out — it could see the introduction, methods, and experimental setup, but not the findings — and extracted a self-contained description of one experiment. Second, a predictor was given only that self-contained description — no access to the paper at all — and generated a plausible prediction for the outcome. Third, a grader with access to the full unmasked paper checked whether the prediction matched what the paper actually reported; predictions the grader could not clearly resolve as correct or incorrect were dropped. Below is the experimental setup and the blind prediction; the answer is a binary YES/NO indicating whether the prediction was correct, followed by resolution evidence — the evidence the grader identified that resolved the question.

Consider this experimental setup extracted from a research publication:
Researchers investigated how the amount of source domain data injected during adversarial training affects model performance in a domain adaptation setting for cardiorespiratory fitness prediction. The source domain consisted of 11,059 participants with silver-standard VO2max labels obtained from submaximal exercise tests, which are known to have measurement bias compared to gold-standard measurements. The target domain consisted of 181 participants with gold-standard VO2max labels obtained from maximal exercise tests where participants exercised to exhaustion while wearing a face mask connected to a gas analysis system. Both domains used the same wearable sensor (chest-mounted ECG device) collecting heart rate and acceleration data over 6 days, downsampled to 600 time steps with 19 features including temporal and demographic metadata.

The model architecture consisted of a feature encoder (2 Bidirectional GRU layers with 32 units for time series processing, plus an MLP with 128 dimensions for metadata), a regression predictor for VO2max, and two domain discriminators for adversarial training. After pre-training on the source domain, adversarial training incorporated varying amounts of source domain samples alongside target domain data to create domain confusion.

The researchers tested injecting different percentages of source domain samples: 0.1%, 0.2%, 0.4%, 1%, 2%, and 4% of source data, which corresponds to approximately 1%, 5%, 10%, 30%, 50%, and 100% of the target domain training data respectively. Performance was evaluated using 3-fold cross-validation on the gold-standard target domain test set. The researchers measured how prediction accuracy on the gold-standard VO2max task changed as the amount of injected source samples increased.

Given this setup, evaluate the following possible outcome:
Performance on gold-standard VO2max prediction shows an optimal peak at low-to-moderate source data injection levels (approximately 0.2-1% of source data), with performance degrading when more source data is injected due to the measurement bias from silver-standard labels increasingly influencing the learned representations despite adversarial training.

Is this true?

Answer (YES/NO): YES